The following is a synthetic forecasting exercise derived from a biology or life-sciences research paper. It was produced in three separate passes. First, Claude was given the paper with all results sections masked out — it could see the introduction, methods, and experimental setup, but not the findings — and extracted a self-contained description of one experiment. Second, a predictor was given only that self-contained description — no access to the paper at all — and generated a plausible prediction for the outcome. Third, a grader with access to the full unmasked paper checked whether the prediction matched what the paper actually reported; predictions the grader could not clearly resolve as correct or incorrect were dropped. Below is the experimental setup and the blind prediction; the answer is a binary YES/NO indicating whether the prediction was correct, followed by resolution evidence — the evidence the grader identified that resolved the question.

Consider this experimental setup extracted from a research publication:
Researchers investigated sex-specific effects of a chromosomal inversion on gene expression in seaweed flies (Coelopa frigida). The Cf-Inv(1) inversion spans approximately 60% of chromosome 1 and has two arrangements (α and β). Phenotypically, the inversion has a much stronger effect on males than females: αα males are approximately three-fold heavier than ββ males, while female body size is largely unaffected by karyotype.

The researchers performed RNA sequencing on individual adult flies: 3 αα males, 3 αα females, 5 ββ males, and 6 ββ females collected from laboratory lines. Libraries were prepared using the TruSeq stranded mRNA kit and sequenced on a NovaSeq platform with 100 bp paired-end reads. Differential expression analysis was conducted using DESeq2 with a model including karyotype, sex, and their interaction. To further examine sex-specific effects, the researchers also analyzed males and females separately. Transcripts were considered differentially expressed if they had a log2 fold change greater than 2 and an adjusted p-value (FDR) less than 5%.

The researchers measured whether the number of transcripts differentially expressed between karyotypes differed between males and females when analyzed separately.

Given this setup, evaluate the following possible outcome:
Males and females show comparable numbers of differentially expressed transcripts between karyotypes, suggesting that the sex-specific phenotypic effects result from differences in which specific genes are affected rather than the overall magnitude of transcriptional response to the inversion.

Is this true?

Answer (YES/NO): NO